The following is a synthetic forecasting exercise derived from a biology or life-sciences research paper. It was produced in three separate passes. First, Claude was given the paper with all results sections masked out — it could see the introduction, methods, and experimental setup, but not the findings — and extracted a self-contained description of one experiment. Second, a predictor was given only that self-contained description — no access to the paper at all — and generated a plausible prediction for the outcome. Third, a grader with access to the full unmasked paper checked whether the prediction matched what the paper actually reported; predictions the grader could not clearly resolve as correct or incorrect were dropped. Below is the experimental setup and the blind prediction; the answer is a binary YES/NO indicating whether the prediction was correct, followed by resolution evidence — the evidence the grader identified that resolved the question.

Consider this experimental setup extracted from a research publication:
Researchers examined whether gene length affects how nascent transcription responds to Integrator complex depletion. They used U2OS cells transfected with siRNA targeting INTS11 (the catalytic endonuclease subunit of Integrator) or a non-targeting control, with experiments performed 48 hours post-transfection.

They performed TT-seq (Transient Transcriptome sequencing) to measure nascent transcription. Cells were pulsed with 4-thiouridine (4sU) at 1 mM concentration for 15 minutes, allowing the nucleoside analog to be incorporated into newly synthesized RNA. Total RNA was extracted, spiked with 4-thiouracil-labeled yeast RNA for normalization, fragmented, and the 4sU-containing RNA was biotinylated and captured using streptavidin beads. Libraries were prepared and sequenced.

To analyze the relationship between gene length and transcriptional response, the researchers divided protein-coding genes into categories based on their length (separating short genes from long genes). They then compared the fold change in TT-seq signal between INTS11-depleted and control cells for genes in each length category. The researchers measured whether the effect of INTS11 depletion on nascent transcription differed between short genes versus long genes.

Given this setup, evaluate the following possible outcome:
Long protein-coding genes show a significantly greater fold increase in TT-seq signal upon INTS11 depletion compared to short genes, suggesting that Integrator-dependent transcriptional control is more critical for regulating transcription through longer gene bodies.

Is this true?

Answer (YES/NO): NO